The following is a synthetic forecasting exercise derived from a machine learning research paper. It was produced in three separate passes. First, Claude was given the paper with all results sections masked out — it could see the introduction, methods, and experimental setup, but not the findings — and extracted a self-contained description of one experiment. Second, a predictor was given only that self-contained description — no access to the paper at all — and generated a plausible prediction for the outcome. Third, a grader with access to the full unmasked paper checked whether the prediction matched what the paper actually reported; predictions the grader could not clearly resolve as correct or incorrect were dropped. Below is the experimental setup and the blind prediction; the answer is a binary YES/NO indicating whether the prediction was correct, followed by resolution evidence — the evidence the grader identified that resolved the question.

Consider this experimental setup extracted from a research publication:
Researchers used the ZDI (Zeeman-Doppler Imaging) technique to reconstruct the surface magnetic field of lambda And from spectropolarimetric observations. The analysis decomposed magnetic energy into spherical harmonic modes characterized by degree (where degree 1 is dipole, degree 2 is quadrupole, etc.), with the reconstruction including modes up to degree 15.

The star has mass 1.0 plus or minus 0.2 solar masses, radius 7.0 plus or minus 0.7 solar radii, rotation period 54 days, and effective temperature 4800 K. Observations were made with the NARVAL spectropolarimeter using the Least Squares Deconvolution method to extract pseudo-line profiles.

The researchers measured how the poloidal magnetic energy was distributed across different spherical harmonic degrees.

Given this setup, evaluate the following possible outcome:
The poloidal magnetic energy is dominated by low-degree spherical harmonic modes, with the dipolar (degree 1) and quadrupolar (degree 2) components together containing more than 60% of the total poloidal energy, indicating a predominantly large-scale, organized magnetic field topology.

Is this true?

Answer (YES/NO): NO